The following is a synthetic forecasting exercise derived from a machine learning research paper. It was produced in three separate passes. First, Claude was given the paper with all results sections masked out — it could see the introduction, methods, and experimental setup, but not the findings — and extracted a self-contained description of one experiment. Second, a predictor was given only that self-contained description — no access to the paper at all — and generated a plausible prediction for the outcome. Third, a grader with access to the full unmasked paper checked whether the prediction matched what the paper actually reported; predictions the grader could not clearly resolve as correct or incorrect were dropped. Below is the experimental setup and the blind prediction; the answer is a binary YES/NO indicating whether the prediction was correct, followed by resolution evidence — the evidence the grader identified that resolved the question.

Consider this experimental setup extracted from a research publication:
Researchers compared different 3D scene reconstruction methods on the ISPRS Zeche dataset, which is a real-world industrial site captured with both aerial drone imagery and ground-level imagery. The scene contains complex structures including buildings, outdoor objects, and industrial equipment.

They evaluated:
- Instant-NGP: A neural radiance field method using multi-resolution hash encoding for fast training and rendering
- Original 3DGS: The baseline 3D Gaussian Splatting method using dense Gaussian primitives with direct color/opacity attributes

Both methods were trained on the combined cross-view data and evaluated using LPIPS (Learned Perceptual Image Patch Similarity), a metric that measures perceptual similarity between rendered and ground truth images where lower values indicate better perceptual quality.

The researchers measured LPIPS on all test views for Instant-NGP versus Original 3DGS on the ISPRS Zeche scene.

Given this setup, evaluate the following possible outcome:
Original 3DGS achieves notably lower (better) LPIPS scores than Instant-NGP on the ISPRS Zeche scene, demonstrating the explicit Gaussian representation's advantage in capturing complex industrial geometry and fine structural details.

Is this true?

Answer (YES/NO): YES